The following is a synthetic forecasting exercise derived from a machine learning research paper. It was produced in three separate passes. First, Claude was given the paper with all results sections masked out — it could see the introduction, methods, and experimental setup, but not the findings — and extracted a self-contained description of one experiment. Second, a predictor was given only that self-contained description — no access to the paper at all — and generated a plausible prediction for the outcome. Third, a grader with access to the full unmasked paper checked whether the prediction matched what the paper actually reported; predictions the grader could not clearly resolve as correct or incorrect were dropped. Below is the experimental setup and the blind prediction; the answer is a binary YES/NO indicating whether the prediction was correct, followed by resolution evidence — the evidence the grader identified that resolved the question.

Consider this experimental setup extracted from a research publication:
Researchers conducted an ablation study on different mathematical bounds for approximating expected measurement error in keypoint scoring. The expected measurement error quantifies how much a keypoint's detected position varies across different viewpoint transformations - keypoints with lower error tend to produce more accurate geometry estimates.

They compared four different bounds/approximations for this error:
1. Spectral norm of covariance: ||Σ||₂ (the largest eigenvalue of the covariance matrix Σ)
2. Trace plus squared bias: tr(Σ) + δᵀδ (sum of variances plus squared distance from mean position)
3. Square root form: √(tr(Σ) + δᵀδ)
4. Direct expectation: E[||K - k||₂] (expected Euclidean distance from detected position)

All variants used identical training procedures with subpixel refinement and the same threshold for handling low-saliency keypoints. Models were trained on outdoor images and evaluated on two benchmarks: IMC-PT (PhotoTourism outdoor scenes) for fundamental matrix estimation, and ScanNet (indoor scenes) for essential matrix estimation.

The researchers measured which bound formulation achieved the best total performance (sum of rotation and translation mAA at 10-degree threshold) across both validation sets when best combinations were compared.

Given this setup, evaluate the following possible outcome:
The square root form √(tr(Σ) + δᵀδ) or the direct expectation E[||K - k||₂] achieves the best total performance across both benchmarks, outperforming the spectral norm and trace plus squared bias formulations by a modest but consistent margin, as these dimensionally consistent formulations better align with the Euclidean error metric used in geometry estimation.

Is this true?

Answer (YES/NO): YES